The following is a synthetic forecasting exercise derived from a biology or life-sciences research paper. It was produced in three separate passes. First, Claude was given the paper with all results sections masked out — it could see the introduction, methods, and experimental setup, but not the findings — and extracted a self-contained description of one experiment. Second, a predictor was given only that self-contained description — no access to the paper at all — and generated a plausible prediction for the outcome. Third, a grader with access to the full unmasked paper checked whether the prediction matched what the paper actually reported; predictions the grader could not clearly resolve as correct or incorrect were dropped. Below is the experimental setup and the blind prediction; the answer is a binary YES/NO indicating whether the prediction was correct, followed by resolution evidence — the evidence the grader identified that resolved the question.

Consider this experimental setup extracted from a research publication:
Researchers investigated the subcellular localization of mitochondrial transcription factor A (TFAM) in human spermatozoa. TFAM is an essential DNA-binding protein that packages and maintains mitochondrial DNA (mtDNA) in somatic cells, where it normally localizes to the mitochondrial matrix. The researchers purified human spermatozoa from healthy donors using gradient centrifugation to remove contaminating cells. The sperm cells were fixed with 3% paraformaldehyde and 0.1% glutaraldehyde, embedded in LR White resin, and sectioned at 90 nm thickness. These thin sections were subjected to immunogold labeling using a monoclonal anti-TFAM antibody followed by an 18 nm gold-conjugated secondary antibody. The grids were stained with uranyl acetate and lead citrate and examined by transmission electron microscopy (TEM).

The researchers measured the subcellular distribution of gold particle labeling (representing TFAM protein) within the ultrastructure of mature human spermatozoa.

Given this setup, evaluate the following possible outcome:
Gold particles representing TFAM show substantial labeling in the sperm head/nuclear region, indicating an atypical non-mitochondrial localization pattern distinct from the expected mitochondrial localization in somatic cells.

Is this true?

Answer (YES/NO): YES